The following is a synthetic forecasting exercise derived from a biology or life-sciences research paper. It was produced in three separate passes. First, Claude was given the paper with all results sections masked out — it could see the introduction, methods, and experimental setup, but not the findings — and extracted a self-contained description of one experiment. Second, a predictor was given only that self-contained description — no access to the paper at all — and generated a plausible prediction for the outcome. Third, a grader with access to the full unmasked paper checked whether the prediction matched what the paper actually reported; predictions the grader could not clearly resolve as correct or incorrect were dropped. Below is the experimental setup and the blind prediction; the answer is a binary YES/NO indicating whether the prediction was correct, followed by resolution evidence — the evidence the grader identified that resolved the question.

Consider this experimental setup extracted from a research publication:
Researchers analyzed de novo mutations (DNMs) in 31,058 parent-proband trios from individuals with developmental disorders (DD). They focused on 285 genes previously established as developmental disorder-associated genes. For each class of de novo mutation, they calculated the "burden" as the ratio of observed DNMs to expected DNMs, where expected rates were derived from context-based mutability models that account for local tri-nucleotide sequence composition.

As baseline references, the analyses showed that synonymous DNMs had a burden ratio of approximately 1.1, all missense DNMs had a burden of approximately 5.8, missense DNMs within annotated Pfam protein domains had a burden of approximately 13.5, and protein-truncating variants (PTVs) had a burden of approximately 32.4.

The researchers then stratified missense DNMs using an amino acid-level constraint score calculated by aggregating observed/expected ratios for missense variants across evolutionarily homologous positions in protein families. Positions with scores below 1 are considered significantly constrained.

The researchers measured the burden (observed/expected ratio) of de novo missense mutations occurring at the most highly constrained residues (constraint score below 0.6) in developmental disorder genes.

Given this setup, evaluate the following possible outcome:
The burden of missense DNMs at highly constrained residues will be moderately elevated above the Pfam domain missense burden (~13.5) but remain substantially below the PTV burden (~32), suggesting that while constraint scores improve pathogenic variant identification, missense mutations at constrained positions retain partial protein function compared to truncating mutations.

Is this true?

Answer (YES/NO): NO